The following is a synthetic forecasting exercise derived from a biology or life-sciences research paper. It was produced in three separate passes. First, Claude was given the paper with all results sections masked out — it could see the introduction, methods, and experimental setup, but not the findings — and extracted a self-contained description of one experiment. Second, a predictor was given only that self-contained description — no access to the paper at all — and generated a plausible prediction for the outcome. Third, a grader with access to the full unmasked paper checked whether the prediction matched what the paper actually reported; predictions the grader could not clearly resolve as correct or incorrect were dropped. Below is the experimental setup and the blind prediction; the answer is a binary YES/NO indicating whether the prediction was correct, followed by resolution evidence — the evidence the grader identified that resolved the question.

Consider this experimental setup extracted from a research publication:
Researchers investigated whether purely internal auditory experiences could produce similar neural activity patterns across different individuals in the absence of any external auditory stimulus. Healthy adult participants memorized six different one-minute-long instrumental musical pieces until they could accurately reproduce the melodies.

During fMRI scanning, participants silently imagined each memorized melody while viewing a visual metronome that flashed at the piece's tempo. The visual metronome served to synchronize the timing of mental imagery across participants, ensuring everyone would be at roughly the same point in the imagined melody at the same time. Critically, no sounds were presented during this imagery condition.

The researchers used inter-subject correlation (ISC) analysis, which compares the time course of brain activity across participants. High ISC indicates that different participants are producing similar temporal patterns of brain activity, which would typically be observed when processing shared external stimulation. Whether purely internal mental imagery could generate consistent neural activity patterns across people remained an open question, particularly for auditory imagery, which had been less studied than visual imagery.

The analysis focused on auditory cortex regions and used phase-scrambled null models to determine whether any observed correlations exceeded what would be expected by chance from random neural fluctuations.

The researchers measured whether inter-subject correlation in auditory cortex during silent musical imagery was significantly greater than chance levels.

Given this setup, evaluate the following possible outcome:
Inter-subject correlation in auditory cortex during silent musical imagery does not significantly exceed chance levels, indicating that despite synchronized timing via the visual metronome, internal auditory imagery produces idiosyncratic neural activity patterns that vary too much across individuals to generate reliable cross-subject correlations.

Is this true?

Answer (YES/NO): NO